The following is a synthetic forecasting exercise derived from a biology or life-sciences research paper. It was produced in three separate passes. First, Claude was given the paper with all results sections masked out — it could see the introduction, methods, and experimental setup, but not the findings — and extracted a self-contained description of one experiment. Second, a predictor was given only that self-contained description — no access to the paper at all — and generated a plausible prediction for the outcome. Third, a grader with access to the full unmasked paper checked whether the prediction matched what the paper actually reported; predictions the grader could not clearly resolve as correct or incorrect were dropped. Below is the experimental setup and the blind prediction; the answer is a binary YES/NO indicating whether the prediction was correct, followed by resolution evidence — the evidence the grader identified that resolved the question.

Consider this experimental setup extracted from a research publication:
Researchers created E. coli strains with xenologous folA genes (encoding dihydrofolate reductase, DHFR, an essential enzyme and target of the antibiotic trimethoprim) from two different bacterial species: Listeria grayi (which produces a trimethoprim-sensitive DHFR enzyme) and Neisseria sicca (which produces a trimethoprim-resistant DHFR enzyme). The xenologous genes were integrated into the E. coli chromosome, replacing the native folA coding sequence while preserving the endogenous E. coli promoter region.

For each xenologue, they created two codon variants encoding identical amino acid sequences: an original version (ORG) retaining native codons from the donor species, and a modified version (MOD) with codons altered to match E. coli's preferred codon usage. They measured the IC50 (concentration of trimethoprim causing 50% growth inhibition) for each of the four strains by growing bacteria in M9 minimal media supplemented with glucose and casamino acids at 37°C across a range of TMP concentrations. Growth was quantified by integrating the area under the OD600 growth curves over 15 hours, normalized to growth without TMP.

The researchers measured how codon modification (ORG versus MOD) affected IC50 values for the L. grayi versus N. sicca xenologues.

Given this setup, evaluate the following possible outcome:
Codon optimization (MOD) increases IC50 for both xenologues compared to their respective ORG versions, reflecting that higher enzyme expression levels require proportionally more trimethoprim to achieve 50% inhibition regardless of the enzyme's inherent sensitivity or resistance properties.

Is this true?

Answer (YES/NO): NO